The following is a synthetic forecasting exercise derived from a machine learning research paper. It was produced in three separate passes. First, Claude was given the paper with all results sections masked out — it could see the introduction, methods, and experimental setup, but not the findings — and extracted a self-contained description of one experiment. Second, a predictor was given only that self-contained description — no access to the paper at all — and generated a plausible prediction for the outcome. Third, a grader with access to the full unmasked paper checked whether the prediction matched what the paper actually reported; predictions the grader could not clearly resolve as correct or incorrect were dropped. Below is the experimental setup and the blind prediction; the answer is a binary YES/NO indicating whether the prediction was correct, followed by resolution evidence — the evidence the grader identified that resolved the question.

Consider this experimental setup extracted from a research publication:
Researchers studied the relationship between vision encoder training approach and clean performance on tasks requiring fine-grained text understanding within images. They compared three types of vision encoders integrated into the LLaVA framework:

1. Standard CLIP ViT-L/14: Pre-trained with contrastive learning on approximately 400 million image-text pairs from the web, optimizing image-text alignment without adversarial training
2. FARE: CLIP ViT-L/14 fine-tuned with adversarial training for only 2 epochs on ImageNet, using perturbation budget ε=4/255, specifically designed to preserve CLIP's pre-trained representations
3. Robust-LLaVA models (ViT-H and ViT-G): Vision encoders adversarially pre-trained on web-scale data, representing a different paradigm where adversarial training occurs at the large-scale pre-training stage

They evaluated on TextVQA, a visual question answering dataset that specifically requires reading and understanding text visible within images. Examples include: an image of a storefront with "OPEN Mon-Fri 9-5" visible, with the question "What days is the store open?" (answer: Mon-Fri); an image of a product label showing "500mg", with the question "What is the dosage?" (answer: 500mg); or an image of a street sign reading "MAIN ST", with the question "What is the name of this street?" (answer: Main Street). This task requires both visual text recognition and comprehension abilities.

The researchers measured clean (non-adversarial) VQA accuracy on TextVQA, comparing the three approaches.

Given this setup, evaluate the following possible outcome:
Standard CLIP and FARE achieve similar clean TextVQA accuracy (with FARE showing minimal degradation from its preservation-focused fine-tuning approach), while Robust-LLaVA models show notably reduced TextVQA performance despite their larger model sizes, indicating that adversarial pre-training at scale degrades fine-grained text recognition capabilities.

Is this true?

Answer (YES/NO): NO